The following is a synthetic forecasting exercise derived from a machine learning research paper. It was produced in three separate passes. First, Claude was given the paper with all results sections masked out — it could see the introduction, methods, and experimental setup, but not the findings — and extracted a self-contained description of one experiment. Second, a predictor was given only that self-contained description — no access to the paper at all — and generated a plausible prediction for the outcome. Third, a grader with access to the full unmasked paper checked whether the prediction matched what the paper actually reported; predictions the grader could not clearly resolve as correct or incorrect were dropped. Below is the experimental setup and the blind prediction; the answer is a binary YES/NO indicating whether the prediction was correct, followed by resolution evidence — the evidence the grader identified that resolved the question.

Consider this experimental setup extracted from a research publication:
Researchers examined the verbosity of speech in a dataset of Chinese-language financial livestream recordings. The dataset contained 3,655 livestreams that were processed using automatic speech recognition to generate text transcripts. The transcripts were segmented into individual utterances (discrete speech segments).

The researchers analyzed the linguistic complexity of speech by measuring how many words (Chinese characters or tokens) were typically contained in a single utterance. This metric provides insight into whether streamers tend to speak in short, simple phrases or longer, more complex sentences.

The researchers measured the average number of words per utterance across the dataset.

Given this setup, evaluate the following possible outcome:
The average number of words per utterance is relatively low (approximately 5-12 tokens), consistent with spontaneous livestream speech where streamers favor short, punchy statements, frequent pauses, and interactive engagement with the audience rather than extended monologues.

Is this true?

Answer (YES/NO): NO